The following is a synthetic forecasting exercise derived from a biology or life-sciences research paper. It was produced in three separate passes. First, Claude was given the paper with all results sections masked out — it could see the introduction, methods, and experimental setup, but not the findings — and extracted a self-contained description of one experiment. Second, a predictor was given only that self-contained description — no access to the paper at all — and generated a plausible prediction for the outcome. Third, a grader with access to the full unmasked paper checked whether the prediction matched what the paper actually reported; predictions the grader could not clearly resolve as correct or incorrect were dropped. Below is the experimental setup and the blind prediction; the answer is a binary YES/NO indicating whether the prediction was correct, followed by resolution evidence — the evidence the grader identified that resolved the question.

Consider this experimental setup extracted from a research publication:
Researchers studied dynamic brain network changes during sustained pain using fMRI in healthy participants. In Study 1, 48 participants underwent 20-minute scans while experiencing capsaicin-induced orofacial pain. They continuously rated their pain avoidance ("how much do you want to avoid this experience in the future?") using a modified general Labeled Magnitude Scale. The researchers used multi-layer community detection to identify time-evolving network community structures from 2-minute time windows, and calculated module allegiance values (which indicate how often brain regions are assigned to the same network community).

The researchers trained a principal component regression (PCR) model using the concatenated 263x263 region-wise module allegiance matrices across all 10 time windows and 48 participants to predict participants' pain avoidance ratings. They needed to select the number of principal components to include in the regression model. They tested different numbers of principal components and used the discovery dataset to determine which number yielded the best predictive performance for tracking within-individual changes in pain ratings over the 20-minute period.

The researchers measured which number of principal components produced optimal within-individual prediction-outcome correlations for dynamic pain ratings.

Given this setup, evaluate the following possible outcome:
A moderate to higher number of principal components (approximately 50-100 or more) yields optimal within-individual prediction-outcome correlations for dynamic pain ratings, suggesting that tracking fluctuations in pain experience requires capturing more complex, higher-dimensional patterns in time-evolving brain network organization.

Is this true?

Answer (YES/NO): NO